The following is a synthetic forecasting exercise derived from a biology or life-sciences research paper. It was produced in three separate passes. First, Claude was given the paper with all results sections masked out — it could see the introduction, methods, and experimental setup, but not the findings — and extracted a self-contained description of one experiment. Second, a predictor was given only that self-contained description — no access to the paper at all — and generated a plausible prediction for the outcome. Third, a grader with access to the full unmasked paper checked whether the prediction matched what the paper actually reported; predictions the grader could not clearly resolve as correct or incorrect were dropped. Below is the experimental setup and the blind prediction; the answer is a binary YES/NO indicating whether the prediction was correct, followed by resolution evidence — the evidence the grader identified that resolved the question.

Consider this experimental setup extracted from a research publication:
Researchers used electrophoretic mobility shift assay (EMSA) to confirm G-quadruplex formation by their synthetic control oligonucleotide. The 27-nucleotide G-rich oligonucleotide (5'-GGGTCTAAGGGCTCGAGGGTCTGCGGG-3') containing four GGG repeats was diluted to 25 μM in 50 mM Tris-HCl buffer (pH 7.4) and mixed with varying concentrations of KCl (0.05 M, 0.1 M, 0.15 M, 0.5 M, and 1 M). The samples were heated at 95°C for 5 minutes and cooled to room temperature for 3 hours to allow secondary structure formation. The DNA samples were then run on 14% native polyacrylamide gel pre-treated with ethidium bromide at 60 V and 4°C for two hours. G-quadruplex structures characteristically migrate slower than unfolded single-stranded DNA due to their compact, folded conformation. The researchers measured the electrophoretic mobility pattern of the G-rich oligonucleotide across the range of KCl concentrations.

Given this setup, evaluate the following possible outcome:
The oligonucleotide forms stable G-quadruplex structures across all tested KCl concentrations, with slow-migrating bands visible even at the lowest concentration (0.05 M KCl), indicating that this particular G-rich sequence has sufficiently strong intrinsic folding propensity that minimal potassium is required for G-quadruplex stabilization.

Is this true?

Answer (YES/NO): NO